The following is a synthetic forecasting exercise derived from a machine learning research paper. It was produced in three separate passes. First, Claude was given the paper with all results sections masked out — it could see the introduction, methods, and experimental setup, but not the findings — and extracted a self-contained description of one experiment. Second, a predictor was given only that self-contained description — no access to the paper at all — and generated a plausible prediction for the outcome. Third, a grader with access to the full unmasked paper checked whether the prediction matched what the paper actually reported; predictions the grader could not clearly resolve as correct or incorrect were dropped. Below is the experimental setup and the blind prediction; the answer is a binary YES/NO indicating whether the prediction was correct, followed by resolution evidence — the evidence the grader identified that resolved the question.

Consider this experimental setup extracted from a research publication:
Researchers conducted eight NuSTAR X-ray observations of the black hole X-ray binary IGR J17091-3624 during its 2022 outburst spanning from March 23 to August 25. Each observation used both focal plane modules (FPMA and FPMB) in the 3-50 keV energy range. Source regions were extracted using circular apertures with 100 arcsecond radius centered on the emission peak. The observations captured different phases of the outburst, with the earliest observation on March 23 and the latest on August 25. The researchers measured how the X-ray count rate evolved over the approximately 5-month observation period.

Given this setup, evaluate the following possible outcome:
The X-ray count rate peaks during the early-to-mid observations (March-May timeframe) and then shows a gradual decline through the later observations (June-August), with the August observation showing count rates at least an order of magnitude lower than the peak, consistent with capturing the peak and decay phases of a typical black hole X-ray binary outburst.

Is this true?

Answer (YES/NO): NO